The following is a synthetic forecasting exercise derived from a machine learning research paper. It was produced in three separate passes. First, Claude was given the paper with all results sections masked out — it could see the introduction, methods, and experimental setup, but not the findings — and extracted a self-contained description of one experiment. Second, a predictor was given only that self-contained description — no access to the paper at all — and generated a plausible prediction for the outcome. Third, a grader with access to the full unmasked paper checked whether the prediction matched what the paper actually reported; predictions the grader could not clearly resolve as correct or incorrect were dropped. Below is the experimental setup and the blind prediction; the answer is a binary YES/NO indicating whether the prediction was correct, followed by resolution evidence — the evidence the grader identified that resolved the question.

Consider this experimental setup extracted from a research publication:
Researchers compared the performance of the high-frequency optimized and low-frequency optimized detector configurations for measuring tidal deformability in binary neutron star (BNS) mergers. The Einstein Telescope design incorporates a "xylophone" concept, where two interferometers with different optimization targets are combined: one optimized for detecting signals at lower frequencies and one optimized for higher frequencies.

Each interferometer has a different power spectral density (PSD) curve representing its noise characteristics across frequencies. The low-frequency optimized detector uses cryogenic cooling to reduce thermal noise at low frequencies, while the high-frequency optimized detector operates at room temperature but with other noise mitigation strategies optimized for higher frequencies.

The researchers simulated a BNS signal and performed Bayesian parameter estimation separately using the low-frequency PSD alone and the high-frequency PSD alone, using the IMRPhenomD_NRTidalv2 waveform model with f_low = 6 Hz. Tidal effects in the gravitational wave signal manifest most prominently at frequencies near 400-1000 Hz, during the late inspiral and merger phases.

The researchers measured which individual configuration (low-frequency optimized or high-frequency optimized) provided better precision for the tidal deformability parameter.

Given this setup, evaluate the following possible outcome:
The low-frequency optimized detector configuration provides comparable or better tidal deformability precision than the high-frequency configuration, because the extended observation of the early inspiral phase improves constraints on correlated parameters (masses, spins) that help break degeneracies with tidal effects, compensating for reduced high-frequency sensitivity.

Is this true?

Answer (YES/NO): NO